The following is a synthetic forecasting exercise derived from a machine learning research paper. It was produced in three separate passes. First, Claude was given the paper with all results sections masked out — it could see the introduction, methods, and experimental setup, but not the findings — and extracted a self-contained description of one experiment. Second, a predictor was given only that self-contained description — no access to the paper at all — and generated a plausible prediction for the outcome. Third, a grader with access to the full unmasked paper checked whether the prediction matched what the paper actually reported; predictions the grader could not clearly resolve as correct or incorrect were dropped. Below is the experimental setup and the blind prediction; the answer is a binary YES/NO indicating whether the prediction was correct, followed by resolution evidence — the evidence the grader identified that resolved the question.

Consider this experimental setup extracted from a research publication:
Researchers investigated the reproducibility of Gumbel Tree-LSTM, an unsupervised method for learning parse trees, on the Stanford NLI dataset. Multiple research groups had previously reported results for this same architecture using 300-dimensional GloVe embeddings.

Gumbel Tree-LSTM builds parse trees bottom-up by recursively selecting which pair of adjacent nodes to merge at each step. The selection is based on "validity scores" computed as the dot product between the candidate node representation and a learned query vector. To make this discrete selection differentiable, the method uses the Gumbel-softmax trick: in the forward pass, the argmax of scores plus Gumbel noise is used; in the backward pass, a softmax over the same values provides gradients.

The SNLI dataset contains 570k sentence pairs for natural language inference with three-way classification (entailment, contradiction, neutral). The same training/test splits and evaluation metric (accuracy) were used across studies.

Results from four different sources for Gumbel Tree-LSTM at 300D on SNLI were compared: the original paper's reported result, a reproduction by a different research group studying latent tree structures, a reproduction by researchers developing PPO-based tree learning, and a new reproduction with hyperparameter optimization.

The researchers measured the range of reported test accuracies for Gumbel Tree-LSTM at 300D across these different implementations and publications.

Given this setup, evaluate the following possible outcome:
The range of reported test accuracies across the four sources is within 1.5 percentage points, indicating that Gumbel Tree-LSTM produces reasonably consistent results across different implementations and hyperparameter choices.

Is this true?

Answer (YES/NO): NO